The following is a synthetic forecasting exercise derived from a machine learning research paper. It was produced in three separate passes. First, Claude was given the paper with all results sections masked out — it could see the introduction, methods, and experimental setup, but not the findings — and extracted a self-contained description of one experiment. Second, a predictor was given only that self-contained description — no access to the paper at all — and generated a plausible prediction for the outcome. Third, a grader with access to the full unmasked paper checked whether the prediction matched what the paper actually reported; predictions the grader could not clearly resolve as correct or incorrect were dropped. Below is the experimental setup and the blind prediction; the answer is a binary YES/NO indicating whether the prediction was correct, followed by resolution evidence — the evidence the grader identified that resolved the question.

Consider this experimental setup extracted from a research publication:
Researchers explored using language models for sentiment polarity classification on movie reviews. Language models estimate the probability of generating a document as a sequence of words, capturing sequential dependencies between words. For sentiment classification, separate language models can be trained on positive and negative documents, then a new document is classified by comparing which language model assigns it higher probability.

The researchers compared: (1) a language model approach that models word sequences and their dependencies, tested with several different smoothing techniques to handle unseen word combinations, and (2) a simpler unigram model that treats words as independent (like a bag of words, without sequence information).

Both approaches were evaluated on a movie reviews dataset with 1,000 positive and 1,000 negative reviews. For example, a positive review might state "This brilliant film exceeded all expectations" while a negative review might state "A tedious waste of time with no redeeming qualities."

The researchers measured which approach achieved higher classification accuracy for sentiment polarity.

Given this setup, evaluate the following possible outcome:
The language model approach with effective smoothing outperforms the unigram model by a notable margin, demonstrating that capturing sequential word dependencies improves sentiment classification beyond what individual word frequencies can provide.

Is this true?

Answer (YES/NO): NO